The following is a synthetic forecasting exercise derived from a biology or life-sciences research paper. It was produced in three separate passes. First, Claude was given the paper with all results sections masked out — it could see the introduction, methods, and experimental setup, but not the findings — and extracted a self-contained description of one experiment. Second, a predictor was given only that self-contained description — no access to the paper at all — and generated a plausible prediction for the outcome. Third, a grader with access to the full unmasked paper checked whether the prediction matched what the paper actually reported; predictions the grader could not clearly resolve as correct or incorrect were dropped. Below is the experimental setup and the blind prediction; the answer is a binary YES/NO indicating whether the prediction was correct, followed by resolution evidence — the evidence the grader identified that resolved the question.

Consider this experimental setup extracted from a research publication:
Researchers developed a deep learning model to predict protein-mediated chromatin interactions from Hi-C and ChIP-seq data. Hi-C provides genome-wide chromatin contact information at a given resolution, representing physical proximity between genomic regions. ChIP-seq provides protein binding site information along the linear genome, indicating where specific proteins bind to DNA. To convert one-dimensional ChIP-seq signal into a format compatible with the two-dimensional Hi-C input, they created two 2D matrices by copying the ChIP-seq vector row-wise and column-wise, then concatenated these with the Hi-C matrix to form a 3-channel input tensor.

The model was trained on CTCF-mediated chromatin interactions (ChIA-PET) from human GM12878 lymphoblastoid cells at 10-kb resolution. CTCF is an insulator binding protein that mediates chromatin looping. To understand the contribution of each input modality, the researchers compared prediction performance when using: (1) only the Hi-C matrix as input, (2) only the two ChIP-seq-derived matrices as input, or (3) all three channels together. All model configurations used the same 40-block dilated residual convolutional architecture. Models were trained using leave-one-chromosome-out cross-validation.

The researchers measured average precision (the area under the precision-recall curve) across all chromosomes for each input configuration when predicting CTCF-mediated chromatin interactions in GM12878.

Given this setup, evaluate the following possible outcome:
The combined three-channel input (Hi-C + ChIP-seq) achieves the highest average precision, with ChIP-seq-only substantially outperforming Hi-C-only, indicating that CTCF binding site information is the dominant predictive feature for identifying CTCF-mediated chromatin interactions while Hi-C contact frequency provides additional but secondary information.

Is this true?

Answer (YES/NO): NO